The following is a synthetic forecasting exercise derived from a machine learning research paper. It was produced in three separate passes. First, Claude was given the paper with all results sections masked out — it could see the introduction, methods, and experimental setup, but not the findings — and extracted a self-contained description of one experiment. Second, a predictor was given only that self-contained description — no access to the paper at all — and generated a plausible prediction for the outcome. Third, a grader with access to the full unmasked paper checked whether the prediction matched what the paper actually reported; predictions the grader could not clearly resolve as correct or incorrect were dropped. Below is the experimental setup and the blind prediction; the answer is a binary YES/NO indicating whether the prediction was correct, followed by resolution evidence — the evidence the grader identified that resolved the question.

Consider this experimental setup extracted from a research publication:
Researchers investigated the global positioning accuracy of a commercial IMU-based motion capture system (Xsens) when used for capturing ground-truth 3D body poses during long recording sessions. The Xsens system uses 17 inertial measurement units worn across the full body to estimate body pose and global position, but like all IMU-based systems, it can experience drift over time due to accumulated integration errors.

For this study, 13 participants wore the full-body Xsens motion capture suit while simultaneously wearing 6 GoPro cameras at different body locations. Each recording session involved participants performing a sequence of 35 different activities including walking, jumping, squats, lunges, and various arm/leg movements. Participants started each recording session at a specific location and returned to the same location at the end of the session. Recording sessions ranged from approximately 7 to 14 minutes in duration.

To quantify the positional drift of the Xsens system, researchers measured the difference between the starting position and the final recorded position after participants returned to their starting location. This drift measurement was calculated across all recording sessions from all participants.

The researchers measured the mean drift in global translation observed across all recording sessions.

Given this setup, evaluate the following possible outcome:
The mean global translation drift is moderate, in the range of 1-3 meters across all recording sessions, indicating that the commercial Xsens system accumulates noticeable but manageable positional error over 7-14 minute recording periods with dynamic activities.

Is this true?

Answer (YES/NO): YES